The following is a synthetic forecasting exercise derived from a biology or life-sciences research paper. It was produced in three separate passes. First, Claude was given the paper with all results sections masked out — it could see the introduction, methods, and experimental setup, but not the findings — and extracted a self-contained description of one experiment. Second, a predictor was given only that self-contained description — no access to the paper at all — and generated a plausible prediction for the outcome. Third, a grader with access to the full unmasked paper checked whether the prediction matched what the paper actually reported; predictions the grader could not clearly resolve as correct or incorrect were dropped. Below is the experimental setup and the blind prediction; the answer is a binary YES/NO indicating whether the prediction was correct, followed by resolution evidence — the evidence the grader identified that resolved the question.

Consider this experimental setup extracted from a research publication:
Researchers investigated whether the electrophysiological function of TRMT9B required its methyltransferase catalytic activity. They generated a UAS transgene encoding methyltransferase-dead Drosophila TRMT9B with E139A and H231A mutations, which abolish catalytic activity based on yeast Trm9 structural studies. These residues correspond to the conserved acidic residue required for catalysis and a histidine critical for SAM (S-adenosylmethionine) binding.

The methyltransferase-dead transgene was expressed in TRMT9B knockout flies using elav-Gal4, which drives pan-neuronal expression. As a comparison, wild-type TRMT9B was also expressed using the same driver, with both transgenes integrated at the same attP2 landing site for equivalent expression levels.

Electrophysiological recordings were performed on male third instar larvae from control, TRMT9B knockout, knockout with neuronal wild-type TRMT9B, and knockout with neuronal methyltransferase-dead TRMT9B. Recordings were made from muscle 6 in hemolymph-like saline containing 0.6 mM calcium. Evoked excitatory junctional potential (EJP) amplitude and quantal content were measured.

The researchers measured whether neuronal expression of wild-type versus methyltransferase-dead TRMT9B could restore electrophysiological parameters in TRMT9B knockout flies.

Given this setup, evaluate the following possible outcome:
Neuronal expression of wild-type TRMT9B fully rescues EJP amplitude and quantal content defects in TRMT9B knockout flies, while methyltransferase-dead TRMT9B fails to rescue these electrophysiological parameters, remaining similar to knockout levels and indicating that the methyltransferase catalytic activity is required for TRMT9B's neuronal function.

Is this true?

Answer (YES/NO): NO